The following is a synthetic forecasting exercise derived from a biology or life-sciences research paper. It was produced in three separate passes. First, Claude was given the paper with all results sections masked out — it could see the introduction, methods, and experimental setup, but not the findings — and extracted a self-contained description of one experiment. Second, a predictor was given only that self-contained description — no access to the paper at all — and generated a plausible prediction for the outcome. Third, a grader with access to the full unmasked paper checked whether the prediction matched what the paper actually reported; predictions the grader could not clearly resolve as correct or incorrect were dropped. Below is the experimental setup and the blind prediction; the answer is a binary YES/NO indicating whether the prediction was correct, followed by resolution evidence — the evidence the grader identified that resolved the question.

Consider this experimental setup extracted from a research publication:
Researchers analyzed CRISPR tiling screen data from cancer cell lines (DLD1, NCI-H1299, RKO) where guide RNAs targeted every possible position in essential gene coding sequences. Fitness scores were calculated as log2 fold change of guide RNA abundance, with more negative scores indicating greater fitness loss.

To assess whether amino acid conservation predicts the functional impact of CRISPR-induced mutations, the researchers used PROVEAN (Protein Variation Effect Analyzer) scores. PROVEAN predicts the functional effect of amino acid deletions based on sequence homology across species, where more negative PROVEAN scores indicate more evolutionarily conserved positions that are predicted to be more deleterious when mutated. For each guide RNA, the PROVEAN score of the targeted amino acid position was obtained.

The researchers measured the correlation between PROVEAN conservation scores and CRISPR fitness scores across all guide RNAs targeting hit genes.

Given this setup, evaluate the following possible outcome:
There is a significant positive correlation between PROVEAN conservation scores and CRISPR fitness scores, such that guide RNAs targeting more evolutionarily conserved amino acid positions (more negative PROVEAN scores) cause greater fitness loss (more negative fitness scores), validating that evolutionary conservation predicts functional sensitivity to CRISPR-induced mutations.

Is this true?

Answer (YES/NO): YES